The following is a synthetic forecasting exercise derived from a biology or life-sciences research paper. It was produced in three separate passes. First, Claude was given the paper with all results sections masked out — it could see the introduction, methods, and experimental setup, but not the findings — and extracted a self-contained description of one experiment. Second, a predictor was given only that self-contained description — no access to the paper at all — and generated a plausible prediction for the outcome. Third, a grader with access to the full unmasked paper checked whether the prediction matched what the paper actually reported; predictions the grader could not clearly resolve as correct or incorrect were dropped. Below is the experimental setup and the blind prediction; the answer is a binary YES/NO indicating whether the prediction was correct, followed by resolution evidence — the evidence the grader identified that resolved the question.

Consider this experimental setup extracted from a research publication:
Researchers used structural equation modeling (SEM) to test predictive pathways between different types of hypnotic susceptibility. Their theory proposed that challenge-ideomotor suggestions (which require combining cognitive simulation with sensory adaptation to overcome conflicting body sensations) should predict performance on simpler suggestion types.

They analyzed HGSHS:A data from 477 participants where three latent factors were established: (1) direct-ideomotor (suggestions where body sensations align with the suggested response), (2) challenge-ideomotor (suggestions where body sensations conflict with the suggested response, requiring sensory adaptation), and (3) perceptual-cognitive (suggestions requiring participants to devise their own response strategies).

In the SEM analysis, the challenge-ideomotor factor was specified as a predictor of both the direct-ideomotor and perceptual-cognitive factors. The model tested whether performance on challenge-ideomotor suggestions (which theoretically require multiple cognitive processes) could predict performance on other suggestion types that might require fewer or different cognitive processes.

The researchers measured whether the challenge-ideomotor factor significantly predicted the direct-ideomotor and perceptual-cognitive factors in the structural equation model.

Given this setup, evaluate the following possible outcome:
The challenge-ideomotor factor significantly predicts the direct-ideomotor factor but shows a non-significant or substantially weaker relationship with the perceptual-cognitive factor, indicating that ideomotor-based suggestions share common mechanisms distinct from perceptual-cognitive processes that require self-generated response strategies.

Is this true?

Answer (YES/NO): NO